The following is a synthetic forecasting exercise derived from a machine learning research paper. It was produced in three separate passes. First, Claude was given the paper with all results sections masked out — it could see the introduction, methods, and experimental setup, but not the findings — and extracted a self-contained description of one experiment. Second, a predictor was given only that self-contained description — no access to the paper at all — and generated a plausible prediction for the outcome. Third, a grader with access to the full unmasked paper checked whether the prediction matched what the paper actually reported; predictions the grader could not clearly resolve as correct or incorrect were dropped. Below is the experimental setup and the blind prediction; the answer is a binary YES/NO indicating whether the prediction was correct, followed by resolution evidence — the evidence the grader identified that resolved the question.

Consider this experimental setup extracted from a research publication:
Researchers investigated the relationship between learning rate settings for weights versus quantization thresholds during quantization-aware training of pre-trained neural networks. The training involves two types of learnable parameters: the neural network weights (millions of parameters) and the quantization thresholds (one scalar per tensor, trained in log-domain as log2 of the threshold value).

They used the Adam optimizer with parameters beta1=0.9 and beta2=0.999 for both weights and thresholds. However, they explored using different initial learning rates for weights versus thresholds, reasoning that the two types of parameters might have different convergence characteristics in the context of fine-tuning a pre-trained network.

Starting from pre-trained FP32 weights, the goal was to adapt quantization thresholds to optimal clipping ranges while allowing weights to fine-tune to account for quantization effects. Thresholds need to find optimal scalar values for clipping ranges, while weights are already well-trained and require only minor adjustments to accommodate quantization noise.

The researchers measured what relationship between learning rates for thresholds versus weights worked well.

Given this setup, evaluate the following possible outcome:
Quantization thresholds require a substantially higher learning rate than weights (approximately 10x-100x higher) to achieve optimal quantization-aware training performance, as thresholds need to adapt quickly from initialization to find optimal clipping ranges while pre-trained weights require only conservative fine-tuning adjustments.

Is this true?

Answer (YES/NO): NO